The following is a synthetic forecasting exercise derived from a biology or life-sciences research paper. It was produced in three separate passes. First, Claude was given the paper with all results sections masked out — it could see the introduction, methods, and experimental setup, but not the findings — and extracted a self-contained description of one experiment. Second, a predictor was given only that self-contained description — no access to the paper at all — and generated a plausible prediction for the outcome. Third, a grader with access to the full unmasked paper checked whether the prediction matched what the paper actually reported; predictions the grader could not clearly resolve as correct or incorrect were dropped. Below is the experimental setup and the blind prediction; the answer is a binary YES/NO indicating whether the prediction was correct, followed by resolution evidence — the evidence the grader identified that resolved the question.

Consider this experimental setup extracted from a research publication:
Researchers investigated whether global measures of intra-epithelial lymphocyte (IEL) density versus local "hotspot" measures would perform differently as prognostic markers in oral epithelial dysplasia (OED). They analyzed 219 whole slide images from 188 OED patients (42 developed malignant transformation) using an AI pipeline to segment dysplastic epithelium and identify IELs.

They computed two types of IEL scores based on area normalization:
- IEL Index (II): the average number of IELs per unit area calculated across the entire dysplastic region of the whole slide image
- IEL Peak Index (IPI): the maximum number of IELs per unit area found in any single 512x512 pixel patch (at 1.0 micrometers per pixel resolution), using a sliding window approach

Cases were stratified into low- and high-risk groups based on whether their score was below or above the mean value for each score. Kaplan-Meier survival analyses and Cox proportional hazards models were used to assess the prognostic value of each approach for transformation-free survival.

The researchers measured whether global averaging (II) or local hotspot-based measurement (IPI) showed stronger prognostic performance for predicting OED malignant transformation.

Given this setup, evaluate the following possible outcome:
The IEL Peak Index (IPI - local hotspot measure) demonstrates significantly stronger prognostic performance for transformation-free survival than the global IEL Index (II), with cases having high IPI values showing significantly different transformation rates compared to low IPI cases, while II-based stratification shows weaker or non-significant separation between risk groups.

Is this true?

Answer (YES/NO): NO